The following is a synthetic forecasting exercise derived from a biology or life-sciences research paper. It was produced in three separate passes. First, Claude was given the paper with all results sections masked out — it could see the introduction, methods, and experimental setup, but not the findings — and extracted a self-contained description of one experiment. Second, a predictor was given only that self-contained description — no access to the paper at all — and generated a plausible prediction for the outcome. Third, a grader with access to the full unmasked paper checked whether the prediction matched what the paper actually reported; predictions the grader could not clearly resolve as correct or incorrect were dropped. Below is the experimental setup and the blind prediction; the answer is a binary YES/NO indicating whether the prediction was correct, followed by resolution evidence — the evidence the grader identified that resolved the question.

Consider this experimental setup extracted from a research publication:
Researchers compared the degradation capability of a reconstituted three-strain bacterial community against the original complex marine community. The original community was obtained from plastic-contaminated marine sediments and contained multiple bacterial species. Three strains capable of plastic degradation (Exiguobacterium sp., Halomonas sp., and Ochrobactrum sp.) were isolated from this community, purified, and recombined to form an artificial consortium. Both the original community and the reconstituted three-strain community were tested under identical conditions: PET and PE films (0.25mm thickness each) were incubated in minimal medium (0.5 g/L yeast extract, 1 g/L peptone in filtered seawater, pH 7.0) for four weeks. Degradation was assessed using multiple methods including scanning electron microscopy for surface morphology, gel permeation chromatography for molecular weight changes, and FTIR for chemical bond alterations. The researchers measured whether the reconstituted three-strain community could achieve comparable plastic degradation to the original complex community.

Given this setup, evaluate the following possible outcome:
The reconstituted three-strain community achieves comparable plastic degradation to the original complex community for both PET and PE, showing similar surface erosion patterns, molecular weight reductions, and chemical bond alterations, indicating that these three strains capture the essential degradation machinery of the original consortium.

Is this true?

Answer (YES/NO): NO